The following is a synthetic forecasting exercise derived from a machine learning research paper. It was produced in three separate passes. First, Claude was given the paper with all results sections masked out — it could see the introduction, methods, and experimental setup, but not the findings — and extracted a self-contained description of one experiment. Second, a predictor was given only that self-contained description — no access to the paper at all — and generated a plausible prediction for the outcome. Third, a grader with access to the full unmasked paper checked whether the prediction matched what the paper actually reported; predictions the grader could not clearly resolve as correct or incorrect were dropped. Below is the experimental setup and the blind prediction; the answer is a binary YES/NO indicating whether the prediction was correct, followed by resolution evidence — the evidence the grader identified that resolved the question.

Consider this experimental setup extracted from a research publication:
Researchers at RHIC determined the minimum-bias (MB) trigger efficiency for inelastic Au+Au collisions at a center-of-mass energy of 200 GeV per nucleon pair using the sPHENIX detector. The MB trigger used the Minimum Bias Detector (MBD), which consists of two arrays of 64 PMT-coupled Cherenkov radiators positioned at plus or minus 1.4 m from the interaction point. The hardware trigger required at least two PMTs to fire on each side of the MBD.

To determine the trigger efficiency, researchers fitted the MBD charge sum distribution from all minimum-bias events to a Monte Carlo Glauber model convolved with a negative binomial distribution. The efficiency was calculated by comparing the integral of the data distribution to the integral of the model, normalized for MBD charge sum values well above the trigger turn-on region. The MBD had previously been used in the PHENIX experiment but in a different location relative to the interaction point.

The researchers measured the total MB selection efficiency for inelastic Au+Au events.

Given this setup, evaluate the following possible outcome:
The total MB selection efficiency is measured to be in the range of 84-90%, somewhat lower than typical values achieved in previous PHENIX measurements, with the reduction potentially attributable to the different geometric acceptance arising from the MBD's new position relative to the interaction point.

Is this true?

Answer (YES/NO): NO